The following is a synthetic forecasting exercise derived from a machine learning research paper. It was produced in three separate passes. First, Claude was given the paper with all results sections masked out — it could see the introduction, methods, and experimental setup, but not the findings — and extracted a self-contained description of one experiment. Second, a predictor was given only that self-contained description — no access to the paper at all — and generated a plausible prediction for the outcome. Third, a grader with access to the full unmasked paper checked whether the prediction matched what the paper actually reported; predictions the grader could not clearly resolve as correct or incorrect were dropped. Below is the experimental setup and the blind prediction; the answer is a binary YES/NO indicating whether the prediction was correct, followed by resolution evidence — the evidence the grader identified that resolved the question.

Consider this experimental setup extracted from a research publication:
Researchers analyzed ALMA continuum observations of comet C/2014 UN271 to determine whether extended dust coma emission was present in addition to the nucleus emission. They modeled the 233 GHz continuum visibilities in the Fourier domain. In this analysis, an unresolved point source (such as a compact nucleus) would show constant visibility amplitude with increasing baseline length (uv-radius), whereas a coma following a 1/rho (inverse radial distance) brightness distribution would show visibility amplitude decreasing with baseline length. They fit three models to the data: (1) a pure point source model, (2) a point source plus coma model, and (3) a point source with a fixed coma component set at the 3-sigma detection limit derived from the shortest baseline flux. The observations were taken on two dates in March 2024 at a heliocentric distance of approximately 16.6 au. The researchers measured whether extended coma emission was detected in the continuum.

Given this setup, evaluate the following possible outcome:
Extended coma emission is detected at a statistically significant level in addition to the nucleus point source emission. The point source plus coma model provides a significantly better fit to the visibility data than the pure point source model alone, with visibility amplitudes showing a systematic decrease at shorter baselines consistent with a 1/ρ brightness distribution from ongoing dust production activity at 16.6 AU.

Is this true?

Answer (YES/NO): NO